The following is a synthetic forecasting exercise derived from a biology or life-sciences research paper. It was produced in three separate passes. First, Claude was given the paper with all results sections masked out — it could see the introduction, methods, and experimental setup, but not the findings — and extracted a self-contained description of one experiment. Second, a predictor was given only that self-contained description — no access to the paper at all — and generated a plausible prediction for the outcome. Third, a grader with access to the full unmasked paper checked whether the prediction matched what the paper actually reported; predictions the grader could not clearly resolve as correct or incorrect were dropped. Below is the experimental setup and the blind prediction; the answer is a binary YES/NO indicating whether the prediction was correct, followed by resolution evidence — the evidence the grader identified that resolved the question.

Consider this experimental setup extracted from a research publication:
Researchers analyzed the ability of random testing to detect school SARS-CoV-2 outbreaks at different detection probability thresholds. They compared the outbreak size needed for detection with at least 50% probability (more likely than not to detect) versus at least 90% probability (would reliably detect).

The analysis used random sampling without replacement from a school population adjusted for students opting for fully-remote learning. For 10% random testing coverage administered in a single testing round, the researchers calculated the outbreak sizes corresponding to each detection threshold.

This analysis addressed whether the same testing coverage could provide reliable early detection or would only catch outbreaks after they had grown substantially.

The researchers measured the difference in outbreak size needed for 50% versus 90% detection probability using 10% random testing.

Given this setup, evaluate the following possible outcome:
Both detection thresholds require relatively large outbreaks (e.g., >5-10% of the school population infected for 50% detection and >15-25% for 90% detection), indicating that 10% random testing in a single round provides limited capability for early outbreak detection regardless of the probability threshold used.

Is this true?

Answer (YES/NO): NO